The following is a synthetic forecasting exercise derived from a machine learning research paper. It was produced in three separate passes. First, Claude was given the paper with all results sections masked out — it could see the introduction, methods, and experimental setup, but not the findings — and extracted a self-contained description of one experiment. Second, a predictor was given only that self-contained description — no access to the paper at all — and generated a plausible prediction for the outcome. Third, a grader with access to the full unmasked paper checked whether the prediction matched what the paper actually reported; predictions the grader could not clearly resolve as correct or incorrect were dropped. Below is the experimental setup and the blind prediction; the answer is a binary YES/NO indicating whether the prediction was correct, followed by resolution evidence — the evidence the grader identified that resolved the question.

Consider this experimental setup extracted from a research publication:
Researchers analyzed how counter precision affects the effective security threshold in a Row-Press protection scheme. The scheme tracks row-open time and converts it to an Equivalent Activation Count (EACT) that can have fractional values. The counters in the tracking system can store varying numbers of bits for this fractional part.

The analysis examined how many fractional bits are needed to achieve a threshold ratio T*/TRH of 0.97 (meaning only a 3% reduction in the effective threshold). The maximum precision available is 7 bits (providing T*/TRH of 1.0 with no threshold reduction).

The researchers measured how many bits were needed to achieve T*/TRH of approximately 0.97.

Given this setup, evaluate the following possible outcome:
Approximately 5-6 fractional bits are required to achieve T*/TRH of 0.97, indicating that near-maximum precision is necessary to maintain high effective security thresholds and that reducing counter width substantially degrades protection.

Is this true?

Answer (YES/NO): YES